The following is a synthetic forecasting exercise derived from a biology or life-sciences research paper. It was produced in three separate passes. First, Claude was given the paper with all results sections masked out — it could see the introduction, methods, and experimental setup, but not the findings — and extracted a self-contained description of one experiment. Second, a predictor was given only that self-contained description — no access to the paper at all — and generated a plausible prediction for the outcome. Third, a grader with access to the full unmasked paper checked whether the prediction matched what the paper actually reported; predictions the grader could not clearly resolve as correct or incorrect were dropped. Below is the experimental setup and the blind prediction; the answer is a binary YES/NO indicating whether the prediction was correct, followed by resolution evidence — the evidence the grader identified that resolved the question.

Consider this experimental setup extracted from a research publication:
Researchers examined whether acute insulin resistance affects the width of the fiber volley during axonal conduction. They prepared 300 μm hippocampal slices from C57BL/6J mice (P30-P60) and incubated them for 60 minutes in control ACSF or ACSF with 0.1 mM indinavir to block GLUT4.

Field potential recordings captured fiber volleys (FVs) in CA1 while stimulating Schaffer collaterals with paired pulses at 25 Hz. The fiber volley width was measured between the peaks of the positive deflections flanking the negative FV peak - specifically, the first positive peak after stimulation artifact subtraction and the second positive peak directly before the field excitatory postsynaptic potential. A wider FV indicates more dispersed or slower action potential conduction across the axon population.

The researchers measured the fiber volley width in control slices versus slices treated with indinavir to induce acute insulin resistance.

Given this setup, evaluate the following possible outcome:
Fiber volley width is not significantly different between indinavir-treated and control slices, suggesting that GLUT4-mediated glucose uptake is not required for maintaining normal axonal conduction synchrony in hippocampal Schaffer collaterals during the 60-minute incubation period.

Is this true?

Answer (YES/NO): NO